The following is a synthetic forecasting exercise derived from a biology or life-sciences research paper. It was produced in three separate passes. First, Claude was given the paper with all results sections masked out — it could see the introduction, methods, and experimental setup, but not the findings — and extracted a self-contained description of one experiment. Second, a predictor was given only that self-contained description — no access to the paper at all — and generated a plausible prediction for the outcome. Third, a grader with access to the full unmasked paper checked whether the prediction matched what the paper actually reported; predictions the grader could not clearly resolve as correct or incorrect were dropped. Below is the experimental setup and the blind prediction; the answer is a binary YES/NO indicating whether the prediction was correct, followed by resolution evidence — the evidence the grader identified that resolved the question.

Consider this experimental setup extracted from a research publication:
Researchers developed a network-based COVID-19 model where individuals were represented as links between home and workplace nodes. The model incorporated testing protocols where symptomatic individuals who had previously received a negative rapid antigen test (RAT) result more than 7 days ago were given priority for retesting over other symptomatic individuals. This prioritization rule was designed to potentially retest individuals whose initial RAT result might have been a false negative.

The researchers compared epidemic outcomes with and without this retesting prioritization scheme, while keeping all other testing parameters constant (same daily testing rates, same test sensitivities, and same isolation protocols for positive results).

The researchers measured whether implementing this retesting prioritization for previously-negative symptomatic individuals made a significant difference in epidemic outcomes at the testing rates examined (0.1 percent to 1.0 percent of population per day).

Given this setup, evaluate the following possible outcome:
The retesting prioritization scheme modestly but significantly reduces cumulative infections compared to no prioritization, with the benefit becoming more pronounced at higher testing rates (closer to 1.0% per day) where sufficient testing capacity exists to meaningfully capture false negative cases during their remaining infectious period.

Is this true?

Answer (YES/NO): NO